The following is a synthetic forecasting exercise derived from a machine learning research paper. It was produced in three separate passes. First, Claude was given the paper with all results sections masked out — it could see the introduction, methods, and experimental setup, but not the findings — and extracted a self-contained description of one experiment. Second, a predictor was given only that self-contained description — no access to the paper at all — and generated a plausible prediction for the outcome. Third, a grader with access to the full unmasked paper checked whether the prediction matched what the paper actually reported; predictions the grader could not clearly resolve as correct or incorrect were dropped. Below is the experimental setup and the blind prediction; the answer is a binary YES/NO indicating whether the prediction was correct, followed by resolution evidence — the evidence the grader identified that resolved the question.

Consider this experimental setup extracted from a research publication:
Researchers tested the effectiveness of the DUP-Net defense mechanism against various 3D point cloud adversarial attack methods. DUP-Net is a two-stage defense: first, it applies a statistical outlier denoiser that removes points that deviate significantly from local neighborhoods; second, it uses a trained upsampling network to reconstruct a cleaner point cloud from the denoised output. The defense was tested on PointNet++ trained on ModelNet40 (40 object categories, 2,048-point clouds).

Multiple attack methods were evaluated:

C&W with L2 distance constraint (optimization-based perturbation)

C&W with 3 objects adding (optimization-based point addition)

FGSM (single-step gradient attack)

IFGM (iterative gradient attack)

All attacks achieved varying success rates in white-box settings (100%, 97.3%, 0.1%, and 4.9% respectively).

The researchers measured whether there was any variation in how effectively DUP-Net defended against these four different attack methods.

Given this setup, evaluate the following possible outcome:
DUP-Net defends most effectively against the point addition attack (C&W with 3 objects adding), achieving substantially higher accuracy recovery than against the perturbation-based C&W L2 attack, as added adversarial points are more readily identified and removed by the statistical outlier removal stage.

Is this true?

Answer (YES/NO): NO